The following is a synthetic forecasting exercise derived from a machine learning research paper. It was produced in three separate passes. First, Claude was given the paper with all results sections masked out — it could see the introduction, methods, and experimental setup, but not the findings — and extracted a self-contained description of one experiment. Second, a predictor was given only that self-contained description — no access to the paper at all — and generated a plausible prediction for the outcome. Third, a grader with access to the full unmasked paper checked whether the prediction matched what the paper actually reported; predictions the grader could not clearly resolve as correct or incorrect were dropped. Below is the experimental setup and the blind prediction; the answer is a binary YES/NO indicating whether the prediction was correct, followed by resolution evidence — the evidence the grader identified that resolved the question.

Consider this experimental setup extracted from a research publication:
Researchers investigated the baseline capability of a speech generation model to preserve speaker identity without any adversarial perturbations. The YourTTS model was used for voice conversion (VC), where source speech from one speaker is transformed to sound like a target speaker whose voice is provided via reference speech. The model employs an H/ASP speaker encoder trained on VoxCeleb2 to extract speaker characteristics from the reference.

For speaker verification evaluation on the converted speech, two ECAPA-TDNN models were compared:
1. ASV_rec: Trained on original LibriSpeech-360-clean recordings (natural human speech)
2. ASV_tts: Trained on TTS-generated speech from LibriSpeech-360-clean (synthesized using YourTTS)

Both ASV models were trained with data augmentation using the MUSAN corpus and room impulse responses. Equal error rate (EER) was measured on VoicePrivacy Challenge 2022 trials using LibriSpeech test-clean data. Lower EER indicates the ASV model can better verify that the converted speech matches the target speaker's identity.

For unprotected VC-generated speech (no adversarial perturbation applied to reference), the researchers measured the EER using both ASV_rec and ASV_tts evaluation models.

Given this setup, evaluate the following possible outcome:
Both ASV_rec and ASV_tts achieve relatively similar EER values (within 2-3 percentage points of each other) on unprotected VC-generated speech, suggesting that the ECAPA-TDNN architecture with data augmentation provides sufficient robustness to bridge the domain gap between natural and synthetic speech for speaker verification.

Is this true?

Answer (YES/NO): YES